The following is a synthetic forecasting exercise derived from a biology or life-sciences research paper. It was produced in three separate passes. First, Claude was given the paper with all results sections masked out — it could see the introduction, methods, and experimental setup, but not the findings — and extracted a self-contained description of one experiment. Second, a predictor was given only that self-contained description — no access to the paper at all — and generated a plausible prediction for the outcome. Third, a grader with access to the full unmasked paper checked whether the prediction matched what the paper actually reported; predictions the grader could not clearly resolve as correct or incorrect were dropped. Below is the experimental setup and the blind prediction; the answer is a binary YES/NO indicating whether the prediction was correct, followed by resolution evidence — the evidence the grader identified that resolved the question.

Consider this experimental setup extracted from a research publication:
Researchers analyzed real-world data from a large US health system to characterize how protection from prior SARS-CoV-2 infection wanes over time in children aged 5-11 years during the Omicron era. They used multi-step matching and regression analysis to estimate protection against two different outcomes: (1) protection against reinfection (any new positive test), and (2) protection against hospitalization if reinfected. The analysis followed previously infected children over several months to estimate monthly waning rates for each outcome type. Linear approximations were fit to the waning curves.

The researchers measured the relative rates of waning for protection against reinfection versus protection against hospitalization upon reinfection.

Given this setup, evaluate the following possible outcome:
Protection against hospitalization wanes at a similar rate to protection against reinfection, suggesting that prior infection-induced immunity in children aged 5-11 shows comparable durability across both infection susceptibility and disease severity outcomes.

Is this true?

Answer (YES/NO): NO